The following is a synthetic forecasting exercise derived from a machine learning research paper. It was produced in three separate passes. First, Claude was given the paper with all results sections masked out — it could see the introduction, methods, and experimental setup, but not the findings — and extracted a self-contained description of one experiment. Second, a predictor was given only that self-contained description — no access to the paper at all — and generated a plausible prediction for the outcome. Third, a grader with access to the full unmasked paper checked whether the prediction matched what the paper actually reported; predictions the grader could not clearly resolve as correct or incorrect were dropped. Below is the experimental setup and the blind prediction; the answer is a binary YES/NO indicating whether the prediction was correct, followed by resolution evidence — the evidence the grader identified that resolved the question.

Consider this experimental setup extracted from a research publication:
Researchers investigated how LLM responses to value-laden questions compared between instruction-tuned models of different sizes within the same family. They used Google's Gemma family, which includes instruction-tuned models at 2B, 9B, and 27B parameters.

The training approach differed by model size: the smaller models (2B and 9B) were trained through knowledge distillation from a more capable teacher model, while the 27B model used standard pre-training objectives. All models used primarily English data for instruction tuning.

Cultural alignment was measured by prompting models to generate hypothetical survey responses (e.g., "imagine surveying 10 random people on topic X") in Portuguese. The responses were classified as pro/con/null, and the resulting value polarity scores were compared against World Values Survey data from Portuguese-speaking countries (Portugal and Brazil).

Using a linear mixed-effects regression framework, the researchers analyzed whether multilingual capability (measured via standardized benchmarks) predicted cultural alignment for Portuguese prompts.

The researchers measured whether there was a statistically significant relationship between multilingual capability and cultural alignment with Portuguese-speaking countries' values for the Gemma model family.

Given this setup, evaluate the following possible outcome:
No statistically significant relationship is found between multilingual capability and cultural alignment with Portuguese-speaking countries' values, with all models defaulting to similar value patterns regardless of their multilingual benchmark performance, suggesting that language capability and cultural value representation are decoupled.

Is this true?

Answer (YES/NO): NO